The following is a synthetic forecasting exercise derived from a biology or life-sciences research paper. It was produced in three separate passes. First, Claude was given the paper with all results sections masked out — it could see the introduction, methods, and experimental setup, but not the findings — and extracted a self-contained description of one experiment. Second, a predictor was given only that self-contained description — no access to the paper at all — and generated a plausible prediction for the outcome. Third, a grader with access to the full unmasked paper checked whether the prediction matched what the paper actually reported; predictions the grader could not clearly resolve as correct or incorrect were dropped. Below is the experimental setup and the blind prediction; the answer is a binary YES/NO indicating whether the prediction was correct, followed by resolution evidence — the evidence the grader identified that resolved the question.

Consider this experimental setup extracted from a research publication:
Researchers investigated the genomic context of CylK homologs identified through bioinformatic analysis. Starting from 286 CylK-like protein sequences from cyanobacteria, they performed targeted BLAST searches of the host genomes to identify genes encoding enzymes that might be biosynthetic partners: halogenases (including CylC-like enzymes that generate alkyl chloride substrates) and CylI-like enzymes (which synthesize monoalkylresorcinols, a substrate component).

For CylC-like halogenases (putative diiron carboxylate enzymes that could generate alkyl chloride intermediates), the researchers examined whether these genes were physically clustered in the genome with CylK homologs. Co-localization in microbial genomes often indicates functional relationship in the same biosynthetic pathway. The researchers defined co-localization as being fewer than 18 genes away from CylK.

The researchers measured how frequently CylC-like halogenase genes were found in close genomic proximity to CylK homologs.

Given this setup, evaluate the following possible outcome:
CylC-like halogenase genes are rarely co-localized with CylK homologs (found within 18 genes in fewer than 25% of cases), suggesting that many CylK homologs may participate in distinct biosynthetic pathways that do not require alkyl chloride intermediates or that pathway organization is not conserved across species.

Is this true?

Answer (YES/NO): NO